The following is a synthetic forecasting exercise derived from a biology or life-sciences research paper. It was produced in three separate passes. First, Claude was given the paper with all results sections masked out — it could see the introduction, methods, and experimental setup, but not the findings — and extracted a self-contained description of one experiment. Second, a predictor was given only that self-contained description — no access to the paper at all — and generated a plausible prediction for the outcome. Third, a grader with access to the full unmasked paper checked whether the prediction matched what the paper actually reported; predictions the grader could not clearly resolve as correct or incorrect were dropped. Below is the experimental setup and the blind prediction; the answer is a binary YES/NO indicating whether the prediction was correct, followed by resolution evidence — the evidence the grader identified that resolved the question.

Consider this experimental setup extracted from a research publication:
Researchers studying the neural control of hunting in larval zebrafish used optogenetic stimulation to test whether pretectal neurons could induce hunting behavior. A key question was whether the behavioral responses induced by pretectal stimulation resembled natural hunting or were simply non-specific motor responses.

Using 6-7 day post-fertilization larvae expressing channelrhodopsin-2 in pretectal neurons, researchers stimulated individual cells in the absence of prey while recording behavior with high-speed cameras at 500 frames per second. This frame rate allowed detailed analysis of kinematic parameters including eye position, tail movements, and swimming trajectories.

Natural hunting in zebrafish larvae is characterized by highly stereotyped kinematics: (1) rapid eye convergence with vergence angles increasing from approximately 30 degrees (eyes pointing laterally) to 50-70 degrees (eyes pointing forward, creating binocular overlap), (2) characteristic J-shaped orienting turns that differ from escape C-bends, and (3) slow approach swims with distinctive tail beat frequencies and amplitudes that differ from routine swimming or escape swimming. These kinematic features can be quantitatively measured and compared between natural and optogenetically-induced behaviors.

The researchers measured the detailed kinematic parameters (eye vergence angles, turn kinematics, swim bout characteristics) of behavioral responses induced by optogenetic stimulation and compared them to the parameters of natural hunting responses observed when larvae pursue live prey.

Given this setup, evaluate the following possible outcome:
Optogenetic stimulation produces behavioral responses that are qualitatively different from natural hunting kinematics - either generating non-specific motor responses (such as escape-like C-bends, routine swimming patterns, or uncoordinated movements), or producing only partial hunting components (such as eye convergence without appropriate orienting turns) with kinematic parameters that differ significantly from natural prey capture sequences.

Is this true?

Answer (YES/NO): NO